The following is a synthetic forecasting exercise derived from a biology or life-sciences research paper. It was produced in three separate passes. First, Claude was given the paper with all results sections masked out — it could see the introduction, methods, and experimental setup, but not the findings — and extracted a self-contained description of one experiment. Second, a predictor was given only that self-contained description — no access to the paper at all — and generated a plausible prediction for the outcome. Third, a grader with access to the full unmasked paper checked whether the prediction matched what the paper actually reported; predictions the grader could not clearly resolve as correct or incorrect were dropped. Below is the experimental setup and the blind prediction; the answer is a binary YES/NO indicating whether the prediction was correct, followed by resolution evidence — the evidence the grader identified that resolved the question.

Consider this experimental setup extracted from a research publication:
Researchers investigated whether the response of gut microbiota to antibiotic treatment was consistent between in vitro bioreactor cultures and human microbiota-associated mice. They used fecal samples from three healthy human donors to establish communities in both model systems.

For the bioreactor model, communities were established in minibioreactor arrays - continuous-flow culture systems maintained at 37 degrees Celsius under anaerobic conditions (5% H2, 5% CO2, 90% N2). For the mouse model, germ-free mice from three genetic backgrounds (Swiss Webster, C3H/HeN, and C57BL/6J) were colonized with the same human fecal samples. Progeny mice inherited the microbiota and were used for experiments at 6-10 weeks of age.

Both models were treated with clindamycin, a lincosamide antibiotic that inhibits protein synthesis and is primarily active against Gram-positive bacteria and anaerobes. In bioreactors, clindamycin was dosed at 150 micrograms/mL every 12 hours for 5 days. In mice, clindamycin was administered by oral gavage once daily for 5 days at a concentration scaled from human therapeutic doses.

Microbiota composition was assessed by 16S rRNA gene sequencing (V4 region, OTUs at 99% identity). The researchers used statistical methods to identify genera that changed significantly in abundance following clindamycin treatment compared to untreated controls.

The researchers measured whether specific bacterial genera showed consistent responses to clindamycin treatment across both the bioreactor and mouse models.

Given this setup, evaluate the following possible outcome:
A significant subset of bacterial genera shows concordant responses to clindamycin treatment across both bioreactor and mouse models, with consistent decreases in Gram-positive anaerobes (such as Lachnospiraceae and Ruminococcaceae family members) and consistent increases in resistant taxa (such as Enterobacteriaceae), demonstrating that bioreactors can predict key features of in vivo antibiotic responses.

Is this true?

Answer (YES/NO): YES